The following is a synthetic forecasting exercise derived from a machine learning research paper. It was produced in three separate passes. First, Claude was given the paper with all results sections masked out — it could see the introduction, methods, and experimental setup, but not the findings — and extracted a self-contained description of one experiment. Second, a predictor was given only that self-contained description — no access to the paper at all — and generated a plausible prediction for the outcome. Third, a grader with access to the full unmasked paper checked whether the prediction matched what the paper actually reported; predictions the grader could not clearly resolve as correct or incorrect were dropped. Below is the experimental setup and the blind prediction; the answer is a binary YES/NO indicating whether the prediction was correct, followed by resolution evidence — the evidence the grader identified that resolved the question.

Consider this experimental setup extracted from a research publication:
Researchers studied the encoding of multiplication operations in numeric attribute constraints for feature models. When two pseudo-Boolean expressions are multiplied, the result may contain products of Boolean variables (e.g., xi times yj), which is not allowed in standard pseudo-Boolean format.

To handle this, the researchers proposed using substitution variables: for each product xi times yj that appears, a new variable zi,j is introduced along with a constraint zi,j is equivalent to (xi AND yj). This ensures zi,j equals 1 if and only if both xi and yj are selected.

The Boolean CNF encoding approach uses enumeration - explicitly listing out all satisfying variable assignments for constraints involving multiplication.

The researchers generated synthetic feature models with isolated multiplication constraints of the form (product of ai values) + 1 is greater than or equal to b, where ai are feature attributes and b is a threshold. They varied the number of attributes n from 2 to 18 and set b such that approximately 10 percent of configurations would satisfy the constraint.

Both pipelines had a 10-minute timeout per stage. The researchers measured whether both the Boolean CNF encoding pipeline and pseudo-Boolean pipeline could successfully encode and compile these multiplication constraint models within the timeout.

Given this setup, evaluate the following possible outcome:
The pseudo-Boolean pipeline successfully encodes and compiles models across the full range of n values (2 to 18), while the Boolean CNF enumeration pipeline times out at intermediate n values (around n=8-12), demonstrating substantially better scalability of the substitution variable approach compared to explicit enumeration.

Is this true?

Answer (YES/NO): NO